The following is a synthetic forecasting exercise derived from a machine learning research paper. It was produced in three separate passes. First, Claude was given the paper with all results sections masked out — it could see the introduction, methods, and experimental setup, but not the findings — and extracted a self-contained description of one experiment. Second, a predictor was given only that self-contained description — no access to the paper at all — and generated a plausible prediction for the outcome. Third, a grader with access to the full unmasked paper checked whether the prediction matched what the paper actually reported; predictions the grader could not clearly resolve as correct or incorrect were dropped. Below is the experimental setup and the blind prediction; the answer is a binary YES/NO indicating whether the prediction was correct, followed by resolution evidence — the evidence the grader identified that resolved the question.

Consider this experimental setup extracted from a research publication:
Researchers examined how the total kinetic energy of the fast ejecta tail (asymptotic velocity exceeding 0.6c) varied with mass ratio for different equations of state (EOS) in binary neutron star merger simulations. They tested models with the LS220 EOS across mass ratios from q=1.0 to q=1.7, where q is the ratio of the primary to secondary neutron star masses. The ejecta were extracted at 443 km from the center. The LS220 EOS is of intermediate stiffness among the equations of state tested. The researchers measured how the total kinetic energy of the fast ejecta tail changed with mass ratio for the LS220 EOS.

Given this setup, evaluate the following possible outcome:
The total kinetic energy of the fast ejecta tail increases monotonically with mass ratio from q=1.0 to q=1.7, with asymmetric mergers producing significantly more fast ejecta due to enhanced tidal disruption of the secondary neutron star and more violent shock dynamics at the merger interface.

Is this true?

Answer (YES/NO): NO